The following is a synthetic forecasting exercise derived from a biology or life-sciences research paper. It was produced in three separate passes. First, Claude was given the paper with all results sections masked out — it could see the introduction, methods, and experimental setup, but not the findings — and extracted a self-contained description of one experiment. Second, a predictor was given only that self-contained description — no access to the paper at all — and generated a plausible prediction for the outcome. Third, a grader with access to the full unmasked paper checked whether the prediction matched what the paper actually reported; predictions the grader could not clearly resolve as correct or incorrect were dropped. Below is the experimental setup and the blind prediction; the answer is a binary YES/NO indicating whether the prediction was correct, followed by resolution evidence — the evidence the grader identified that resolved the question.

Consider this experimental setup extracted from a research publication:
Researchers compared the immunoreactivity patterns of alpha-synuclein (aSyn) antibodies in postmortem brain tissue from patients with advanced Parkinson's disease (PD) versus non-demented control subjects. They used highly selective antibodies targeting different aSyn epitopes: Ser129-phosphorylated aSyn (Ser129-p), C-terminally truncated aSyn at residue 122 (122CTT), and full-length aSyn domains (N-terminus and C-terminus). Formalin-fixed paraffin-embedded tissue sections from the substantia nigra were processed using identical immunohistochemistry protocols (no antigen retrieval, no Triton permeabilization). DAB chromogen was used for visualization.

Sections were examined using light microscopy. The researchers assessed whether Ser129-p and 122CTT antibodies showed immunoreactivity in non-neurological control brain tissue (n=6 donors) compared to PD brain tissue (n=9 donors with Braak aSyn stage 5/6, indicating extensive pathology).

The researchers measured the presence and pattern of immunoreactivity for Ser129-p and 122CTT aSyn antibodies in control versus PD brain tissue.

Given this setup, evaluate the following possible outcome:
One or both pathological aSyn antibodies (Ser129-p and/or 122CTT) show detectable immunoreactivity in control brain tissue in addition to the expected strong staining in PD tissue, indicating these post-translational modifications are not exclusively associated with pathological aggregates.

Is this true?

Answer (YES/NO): YES